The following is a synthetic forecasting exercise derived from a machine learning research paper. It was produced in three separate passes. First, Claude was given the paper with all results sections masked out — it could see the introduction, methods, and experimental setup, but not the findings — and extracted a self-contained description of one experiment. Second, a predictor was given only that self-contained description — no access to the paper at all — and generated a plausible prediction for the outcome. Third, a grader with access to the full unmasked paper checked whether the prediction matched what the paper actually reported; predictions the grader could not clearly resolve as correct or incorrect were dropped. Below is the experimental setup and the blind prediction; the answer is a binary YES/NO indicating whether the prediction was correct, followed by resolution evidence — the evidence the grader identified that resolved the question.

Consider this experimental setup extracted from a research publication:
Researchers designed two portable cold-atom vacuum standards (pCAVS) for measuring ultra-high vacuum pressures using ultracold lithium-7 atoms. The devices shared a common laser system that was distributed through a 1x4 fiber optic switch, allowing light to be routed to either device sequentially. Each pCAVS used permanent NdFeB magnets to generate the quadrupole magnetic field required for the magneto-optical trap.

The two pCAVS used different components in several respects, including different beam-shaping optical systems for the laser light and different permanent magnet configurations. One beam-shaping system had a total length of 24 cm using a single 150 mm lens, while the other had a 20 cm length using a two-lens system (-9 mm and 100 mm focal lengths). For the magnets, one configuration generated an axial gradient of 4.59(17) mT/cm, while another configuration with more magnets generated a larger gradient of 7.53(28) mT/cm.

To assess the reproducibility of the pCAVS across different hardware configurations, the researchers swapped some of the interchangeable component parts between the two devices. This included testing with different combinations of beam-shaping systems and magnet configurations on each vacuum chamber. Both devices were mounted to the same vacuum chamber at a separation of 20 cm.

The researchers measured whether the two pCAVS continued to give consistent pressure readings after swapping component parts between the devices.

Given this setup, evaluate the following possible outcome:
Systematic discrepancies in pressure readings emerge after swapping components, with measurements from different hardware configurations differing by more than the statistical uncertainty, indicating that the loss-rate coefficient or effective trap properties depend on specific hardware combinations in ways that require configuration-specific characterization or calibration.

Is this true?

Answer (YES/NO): NO